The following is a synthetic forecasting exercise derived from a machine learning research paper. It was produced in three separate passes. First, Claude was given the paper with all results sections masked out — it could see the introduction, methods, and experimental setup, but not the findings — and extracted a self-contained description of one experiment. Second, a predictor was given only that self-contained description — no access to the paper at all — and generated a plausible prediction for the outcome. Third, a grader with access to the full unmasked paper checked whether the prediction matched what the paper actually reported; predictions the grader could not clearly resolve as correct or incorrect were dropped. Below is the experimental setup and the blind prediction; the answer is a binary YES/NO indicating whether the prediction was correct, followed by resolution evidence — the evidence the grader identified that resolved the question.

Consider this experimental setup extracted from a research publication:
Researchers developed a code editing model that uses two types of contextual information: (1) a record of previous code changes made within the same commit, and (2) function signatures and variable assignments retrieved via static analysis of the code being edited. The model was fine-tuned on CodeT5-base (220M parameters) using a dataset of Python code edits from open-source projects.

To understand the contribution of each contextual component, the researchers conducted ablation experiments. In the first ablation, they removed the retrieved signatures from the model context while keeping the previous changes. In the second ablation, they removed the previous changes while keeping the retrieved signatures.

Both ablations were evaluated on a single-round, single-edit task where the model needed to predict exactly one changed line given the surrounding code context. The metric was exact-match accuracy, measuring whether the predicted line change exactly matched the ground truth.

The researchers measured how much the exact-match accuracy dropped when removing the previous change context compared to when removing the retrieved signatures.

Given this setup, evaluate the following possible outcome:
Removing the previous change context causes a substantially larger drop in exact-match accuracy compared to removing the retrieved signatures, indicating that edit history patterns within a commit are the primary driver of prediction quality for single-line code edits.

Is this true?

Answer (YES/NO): YES